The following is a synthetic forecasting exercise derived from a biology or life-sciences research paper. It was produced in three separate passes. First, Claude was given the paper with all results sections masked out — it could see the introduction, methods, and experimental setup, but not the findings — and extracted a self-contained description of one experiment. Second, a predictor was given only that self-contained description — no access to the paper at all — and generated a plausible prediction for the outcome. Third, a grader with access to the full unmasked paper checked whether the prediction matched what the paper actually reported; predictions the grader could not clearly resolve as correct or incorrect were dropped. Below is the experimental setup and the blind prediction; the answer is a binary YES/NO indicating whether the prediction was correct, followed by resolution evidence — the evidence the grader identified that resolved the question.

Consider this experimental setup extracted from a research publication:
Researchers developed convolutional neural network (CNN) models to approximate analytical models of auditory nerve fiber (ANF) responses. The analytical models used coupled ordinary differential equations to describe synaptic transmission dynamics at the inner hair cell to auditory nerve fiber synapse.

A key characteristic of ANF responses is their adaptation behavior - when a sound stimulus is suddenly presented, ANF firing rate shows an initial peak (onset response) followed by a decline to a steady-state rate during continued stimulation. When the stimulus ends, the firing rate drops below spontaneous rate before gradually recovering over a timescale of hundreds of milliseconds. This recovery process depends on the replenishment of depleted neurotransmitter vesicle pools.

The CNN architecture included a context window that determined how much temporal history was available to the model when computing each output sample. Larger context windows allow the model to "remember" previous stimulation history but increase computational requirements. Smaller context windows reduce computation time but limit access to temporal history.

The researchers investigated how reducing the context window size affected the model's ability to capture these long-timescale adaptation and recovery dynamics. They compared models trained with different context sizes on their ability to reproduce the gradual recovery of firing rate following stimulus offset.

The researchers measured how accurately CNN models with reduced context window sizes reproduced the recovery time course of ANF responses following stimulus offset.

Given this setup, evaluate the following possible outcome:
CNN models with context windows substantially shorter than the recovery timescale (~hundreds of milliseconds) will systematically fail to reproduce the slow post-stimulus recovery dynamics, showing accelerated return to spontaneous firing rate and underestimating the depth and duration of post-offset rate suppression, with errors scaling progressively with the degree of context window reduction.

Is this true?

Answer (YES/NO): NO